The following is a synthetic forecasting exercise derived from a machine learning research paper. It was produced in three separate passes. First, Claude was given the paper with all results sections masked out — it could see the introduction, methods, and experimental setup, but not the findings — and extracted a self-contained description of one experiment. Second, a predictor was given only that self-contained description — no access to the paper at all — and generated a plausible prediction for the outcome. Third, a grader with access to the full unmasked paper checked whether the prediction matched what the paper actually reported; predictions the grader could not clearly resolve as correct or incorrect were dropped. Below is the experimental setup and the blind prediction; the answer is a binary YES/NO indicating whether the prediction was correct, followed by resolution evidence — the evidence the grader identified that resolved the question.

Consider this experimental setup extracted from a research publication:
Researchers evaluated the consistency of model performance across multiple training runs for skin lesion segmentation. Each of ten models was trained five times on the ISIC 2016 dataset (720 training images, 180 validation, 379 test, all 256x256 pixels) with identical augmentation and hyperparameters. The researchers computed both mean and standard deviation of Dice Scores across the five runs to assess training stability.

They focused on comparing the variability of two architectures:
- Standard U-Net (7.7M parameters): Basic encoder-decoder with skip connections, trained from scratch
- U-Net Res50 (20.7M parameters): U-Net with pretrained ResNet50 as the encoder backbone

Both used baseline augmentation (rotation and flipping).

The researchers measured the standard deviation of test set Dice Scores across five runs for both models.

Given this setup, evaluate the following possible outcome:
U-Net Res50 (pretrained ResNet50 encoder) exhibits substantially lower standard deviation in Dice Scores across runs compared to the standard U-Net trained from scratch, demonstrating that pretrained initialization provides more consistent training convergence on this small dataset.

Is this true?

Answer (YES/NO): YES